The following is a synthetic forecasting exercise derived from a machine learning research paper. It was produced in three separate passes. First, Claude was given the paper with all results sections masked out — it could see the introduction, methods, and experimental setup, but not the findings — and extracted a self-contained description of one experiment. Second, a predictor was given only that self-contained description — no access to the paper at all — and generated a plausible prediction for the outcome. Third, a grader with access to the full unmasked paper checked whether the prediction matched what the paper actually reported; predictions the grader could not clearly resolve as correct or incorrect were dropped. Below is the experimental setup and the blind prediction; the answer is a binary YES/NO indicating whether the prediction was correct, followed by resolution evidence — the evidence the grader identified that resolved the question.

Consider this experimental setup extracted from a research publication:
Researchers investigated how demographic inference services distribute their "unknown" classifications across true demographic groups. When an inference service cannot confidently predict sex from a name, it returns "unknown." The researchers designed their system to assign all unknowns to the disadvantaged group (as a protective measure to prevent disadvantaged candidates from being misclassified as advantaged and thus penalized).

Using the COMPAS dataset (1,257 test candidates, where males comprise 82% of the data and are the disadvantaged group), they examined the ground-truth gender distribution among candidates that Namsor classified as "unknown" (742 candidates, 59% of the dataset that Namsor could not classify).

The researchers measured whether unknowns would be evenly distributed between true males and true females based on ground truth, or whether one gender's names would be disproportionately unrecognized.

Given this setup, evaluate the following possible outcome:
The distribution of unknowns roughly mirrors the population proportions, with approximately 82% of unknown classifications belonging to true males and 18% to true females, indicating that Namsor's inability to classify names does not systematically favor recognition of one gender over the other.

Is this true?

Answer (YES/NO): YES